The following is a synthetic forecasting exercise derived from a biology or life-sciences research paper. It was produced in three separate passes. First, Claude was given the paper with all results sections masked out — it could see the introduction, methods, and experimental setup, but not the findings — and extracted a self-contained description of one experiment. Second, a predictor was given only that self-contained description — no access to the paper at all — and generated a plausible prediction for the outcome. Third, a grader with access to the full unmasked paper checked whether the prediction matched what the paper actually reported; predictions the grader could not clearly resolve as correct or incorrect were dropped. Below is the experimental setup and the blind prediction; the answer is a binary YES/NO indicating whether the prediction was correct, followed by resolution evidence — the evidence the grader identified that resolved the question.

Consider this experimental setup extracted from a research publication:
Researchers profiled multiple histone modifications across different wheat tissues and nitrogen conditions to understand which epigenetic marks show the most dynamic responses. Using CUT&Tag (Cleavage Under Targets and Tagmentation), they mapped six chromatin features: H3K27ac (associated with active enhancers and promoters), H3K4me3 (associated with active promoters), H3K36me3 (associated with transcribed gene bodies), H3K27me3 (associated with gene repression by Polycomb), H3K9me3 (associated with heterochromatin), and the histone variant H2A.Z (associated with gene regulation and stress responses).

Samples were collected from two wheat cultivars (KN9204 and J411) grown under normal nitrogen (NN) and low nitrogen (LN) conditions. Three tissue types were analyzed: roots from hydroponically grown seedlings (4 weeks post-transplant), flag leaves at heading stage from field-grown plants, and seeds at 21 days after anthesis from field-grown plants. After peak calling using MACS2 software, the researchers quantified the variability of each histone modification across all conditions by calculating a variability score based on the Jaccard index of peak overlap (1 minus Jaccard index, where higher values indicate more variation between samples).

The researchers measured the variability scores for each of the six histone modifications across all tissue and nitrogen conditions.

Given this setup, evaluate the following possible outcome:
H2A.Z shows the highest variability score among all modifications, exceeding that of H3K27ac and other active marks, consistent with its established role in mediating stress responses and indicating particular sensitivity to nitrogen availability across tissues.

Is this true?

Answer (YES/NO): NO